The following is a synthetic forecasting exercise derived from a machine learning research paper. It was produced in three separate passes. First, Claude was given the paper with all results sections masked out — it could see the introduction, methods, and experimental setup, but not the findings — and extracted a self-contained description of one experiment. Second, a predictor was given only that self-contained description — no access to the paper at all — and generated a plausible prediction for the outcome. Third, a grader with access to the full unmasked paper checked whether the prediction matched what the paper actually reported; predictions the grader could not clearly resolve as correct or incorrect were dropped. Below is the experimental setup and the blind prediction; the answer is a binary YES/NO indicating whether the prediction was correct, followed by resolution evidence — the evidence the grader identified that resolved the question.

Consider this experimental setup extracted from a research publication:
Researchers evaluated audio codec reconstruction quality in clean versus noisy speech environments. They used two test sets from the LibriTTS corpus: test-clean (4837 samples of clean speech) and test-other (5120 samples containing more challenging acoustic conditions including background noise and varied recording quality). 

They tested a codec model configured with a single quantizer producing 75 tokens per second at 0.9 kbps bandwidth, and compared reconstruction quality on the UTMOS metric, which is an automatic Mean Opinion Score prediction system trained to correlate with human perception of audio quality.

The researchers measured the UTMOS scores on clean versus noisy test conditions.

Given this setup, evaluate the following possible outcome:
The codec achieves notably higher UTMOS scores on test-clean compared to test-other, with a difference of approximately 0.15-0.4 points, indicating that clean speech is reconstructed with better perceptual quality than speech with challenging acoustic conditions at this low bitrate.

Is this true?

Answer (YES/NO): NO